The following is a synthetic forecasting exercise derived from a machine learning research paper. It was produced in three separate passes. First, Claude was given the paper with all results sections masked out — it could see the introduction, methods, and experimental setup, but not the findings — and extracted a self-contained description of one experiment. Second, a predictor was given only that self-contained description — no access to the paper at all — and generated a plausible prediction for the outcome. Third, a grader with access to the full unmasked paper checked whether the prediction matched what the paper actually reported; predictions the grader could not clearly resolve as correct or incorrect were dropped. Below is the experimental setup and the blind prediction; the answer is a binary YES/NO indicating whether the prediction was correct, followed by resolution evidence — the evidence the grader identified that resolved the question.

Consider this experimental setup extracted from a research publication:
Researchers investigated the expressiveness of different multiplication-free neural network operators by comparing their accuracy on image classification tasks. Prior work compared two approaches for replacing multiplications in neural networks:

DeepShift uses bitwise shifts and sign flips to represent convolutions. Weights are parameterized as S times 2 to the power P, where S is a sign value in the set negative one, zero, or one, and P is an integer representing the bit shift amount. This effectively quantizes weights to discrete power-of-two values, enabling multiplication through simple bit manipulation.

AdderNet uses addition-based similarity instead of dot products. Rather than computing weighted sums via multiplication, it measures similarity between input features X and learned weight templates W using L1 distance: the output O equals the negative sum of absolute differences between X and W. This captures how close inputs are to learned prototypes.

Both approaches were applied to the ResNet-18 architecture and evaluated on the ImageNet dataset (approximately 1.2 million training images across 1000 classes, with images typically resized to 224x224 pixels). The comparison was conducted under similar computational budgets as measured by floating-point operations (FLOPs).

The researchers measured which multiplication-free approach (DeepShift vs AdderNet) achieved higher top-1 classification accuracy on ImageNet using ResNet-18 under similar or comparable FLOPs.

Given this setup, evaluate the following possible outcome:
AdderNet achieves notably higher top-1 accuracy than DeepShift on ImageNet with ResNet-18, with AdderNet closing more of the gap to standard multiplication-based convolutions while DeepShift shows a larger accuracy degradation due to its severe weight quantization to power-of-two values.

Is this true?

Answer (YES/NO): YES